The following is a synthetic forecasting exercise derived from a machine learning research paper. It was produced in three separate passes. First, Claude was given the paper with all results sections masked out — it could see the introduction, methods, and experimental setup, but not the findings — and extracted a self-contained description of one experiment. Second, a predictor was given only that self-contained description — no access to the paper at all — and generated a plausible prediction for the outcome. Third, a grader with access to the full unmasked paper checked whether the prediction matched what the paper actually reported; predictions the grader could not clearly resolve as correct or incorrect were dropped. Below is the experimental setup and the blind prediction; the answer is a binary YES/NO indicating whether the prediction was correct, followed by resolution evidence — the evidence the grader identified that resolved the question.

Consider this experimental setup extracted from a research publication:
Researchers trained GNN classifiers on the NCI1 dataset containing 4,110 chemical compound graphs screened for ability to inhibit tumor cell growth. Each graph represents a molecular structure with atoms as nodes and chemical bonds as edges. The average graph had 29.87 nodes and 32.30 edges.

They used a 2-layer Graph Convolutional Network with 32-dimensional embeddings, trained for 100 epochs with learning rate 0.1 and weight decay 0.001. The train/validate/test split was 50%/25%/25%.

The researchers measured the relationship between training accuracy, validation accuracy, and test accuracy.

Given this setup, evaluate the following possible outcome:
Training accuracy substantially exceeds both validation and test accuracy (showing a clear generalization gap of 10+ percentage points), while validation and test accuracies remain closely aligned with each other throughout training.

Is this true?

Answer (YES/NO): NO